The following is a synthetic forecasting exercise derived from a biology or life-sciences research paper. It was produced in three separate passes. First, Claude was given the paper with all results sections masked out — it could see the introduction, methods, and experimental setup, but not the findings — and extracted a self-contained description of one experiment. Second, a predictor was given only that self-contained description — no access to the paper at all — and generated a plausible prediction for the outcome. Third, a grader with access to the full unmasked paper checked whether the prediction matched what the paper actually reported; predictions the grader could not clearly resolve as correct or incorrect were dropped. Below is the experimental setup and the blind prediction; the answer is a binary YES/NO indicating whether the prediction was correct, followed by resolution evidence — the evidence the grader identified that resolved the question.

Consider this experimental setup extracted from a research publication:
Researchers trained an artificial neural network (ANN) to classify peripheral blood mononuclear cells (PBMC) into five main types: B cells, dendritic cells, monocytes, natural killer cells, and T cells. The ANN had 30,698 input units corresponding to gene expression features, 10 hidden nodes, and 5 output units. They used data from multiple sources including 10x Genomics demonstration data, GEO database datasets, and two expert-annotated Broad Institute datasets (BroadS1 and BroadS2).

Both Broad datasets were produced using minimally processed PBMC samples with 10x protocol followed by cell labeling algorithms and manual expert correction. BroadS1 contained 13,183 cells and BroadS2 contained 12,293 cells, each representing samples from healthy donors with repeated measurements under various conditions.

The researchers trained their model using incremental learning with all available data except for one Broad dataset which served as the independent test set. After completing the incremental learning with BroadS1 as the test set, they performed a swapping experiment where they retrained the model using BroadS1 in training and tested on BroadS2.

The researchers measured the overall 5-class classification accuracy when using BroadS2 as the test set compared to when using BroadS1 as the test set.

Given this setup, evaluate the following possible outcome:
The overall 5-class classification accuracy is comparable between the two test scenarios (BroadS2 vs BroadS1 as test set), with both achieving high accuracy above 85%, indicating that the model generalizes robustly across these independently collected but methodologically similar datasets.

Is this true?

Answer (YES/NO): YES